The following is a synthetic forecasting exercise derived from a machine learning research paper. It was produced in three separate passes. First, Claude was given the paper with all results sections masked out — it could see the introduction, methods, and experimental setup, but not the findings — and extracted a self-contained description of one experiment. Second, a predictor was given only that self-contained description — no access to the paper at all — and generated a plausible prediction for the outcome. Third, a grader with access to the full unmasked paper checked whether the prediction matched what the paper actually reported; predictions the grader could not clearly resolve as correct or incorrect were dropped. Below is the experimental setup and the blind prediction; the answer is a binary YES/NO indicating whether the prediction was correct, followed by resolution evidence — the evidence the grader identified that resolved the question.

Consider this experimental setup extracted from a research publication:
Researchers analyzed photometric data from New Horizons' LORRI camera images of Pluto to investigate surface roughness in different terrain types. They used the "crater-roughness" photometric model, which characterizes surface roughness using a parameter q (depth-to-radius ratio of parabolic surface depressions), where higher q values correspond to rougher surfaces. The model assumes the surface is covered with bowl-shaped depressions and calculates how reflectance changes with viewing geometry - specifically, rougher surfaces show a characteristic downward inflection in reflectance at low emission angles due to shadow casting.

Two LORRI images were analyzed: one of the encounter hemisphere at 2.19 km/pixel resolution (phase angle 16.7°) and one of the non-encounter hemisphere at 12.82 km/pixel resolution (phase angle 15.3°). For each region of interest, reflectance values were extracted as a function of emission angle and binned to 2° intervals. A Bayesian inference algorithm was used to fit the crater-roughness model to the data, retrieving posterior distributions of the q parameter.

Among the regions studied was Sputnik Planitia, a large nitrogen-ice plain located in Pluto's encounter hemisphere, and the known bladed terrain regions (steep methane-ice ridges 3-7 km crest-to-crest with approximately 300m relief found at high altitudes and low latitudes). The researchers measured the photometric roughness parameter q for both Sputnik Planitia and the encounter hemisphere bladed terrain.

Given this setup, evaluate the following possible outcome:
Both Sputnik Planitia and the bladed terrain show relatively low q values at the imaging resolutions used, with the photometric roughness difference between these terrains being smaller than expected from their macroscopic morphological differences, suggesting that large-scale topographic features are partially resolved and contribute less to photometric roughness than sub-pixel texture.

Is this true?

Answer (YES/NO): NO